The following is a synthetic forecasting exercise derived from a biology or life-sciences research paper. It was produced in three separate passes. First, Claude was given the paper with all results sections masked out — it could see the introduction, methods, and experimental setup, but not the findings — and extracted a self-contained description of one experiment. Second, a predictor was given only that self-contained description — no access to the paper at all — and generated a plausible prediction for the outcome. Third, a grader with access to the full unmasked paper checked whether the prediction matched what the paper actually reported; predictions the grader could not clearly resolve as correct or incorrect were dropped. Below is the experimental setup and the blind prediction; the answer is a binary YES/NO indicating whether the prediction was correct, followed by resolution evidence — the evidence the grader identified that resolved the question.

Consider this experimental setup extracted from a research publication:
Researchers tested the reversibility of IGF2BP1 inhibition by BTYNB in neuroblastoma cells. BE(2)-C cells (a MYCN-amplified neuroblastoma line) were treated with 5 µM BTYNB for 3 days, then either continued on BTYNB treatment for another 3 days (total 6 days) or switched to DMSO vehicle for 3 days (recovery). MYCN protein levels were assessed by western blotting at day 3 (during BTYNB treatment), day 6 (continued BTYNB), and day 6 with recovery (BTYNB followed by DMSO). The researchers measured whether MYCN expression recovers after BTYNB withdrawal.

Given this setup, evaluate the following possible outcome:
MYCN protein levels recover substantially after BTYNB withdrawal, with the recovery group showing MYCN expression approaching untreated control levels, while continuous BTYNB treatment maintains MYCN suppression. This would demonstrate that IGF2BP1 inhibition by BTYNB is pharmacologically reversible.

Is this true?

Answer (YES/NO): YES